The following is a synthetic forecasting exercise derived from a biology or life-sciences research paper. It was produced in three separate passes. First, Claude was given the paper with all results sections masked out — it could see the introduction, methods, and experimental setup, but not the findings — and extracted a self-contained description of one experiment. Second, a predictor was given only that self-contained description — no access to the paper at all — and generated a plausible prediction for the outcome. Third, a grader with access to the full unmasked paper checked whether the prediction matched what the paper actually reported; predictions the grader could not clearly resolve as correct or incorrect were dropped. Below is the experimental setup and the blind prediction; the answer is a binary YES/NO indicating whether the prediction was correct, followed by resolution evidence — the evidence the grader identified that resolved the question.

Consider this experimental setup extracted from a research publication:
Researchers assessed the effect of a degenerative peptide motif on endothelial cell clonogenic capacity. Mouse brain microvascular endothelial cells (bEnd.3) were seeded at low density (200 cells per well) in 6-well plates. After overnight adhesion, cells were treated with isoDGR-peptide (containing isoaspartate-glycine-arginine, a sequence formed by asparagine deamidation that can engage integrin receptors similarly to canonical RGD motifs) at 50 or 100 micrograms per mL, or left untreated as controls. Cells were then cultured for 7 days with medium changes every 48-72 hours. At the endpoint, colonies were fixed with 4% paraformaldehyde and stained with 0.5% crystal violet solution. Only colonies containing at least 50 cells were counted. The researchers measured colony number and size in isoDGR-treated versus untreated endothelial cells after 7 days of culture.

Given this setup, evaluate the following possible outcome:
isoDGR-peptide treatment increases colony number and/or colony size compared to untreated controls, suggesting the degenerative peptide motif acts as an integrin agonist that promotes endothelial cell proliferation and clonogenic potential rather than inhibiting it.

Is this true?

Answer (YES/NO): NO